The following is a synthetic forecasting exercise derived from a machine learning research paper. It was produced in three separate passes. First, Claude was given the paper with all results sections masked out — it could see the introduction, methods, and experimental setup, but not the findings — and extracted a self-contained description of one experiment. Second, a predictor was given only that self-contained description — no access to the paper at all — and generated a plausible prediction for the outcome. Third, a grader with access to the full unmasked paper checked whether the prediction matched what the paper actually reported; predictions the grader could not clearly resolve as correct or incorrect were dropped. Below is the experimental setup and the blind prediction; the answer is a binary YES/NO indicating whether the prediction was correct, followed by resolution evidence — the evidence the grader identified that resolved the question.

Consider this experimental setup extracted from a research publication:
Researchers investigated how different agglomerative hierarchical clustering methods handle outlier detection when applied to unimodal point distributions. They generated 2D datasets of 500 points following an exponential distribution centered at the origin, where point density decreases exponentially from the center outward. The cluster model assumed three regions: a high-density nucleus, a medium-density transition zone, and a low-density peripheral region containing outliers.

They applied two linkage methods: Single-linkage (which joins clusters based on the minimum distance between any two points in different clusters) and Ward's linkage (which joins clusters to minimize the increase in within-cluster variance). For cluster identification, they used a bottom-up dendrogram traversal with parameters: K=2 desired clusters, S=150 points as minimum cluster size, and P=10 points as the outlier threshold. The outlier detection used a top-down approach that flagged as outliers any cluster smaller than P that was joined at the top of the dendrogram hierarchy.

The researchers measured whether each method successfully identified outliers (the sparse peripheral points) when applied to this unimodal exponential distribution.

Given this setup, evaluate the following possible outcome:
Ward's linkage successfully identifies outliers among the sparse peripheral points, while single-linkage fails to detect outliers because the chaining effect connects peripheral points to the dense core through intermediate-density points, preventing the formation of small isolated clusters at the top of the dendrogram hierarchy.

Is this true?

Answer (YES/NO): NO